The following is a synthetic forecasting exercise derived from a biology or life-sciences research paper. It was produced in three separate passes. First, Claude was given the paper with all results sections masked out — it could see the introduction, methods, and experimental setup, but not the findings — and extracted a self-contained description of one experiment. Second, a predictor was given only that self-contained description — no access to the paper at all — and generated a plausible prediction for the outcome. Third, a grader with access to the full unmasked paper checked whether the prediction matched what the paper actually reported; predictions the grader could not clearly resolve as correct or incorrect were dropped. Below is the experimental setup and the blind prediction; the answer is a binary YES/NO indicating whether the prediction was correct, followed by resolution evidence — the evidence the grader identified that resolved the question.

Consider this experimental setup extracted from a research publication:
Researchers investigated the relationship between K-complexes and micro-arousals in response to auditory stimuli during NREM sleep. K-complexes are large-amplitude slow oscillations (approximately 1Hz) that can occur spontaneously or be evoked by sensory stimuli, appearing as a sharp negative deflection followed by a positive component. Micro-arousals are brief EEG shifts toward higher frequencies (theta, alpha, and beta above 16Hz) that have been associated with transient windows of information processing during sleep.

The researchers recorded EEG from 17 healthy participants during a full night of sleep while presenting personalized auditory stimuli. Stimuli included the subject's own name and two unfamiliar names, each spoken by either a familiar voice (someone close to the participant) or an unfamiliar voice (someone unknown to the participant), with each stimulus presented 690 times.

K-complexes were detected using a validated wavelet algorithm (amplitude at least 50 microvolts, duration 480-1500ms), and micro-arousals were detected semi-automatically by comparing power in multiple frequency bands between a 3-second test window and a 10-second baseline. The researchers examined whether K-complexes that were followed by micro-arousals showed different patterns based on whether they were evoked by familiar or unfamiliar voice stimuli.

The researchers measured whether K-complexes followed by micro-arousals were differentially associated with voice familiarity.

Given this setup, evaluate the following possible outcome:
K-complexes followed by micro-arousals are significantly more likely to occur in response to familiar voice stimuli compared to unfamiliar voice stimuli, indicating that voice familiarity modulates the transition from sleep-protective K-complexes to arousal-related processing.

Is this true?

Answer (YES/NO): NO